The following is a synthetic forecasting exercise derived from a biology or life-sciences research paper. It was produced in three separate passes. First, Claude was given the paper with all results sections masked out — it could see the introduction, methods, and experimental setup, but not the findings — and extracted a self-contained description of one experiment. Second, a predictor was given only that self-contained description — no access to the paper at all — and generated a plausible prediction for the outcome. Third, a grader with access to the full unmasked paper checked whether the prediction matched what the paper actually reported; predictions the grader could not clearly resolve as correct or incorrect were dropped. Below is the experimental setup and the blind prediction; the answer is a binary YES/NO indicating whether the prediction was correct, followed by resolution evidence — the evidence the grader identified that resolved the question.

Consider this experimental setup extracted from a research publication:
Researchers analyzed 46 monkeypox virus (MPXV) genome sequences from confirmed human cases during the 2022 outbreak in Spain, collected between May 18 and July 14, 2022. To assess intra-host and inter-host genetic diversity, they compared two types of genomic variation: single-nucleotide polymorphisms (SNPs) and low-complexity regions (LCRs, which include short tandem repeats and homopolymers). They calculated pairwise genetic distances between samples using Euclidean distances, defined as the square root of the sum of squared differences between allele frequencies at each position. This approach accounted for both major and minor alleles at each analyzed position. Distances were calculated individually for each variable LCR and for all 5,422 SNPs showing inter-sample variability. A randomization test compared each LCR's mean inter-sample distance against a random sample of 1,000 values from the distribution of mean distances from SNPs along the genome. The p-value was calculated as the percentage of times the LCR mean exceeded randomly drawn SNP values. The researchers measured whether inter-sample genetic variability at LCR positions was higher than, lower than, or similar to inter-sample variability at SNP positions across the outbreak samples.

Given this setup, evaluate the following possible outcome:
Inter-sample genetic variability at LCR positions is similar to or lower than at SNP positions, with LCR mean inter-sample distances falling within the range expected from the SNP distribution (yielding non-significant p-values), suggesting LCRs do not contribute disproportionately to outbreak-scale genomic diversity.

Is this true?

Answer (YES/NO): NO